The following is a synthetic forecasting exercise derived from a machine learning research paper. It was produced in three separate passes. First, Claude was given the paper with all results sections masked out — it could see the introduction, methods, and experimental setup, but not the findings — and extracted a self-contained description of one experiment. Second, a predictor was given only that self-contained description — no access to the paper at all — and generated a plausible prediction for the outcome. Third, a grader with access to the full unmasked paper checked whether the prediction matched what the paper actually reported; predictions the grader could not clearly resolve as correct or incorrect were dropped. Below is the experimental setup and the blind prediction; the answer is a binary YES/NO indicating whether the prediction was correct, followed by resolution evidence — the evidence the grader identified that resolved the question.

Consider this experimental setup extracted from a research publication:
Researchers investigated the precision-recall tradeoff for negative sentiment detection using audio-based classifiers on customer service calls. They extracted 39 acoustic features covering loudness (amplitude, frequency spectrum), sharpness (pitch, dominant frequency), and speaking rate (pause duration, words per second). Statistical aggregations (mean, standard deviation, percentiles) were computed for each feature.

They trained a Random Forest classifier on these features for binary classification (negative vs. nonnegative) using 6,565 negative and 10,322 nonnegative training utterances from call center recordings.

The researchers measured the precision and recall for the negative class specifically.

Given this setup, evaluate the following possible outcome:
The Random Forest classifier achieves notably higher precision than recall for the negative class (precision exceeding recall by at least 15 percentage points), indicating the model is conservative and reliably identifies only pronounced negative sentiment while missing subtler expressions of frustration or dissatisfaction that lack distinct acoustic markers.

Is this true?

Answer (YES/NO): YES